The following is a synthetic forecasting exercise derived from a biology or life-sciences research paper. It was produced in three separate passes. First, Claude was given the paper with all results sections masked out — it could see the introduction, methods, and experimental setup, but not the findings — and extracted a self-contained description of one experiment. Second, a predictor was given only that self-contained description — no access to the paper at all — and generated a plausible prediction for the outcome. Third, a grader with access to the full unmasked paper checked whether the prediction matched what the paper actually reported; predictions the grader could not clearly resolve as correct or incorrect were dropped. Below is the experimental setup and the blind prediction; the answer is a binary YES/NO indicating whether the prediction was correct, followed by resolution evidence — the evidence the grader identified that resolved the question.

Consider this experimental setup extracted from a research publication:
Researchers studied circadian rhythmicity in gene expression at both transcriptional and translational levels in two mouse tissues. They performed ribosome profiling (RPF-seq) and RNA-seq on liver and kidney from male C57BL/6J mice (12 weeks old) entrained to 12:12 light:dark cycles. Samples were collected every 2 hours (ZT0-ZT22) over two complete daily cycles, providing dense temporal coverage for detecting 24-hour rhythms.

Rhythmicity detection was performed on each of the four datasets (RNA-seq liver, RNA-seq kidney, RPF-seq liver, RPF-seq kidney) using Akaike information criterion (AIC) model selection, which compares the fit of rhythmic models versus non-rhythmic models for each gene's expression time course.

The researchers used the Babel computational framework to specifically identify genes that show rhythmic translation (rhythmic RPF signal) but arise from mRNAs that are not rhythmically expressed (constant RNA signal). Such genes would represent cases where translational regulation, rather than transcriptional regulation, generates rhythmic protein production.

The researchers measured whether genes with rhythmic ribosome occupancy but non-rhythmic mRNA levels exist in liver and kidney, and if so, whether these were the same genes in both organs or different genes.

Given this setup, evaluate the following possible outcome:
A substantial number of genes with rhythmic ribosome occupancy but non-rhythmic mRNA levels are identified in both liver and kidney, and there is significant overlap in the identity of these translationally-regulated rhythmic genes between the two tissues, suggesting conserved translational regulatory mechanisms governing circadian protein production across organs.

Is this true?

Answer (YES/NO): NO